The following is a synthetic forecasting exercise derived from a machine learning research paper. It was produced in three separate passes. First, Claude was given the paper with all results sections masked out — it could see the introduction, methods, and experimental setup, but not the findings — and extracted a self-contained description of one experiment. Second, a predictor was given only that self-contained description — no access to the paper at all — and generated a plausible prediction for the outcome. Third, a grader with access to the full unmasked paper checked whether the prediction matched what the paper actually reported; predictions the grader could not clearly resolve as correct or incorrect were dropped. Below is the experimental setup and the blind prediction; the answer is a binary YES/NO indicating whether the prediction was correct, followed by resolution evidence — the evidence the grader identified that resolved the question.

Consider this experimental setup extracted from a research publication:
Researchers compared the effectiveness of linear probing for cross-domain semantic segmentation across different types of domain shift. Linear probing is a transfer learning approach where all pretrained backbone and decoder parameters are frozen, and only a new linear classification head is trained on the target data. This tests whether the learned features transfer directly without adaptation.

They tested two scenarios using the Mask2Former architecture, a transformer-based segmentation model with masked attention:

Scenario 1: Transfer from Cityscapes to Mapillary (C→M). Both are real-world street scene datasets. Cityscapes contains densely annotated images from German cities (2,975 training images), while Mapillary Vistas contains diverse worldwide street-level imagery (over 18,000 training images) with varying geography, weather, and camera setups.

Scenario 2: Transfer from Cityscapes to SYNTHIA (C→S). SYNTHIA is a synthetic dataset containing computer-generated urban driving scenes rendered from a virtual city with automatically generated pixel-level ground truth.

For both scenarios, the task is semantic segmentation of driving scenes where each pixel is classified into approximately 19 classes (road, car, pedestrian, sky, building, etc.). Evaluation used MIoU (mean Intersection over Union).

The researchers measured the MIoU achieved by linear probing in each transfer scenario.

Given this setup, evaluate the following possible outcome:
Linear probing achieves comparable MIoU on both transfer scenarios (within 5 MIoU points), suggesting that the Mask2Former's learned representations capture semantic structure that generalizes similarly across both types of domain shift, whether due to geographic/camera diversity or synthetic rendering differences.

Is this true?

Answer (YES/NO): NO